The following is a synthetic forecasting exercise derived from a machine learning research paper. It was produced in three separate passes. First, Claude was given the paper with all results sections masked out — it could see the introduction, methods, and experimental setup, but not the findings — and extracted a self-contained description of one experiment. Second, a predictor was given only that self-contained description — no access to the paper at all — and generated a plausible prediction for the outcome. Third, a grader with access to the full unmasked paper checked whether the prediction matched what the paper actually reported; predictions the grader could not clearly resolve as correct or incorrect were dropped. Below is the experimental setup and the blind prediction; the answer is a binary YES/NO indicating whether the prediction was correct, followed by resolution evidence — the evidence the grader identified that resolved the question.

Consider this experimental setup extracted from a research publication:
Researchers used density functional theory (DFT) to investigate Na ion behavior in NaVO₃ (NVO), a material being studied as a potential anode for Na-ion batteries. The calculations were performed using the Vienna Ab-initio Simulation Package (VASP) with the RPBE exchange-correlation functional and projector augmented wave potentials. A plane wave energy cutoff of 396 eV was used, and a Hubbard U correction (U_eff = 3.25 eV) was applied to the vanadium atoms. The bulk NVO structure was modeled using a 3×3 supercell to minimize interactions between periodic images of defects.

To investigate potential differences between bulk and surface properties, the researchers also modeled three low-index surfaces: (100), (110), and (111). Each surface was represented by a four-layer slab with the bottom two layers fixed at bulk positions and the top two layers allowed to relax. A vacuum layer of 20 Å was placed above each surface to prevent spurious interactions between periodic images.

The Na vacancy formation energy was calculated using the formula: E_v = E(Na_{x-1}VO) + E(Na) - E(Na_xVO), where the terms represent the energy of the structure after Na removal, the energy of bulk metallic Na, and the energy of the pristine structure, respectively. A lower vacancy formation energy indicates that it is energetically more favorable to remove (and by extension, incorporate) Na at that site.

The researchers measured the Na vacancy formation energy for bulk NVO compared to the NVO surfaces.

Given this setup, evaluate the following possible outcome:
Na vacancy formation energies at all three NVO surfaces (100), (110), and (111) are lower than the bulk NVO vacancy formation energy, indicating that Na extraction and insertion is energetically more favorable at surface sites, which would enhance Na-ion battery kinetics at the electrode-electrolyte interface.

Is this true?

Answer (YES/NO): YES